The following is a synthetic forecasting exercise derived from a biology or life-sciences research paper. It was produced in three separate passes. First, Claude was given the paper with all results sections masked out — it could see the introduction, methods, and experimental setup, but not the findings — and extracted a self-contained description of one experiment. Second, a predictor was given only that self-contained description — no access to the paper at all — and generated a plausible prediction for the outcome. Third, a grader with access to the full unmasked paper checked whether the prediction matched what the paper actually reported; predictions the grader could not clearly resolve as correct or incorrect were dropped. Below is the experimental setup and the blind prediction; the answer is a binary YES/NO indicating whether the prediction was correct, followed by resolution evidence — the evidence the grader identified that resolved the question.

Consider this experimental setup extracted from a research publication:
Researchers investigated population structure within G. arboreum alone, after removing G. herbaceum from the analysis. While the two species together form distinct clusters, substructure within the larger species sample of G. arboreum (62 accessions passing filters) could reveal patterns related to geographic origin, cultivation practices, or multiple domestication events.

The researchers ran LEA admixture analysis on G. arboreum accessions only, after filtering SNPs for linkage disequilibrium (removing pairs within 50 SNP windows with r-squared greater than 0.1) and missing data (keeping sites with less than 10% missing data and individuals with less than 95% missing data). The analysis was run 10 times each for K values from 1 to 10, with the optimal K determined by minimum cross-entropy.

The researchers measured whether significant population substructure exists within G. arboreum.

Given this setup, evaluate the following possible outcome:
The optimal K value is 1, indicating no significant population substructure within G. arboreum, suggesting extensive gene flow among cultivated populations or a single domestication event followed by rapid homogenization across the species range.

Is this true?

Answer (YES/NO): NO